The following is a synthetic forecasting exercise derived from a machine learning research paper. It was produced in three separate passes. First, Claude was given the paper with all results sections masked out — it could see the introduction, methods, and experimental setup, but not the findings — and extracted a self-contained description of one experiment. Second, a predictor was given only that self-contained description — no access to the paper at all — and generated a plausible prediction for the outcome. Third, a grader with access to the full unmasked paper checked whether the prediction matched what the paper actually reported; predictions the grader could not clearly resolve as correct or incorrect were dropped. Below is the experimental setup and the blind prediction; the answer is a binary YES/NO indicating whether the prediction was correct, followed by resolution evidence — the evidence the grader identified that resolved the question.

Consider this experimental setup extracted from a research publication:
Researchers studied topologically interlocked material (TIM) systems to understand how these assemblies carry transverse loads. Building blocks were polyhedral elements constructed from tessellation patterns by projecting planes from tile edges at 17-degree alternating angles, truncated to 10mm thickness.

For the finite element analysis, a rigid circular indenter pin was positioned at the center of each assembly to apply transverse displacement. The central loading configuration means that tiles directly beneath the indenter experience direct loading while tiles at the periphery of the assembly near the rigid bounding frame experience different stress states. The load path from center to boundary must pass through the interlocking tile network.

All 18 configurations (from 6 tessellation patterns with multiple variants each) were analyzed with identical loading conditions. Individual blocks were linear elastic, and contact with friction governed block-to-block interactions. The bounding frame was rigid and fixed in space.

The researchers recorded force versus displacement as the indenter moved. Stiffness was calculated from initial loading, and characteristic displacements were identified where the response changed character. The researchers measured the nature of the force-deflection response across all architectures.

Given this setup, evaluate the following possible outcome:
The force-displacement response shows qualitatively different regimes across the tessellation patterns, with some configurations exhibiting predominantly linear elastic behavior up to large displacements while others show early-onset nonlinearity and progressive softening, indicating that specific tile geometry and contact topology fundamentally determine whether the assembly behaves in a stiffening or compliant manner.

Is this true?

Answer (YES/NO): NO